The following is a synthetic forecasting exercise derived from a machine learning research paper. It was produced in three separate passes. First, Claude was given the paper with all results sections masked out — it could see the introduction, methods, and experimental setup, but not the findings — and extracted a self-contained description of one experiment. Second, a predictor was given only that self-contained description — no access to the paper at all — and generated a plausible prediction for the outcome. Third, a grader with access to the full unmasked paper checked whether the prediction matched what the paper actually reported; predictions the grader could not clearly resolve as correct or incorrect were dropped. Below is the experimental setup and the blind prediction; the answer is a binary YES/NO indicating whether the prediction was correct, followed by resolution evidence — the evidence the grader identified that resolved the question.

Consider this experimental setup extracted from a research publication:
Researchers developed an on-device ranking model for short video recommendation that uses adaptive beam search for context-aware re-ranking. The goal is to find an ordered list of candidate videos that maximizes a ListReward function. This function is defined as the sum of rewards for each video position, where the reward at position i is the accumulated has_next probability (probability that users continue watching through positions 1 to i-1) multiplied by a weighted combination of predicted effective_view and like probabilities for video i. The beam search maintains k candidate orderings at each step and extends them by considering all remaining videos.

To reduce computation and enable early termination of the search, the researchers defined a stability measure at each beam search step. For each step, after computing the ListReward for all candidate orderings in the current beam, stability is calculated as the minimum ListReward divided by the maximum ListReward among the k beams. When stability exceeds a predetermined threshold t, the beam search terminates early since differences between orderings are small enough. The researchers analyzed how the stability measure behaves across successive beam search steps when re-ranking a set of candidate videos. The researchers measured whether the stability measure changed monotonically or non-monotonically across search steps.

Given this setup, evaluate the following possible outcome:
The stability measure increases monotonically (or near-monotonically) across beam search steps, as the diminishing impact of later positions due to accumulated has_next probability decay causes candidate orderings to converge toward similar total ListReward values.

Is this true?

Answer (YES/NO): YES